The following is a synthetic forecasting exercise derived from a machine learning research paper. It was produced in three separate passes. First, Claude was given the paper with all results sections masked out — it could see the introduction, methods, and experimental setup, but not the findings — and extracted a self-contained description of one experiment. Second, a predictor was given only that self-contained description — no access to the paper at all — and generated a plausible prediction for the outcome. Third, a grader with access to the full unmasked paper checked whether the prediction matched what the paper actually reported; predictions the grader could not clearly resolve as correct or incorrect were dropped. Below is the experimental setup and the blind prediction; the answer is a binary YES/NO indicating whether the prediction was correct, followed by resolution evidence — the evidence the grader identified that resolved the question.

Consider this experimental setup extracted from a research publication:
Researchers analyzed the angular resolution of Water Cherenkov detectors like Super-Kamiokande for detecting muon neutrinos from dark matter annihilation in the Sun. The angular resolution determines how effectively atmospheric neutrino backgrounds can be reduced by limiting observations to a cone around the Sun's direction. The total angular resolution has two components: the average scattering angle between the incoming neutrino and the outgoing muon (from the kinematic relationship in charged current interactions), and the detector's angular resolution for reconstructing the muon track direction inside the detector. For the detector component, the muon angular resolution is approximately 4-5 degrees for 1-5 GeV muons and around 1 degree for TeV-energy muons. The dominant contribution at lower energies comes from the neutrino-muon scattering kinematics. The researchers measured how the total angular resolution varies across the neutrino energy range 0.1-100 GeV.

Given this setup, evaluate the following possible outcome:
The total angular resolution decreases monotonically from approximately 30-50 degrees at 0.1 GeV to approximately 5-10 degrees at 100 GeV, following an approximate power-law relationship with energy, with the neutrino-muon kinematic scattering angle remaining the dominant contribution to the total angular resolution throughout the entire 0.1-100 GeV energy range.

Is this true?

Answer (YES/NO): NO